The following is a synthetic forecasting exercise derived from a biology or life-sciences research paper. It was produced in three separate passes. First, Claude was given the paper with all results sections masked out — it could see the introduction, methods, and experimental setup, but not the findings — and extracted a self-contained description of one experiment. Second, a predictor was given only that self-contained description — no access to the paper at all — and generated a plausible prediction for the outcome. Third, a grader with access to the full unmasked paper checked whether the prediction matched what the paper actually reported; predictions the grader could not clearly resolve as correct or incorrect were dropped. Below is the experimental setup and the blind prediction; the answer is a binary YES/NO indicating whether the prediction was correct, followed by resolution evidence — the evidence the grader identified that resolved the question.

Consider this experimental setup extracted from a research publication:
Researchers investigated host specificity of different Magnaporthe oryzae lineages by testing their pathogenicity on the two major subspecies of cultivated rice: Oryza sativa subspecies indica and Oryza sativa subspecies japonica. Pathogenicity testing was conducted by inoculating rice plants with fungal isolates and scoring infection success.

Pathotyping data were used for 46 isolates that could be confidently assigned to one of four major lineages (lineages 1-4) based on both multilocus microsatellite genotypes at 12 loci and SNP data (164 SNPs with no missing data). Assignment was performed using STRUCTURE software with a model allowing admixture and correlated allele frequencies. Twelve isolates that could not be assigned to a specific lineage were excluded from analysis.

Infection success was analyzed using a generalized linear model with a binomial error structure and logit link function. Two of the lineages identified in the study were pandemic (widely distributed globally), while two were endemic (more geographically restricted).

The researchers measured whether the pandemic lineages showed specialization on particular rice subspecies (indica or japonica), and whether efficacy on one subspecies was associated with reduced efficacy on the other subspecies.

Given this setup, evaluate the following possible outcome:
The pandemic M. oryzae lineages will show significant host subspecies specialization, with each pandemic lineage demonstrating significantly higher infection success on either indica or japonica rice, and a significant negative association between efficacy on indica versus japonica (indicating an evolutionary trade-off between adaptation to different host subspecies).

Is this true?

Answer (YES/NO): YES